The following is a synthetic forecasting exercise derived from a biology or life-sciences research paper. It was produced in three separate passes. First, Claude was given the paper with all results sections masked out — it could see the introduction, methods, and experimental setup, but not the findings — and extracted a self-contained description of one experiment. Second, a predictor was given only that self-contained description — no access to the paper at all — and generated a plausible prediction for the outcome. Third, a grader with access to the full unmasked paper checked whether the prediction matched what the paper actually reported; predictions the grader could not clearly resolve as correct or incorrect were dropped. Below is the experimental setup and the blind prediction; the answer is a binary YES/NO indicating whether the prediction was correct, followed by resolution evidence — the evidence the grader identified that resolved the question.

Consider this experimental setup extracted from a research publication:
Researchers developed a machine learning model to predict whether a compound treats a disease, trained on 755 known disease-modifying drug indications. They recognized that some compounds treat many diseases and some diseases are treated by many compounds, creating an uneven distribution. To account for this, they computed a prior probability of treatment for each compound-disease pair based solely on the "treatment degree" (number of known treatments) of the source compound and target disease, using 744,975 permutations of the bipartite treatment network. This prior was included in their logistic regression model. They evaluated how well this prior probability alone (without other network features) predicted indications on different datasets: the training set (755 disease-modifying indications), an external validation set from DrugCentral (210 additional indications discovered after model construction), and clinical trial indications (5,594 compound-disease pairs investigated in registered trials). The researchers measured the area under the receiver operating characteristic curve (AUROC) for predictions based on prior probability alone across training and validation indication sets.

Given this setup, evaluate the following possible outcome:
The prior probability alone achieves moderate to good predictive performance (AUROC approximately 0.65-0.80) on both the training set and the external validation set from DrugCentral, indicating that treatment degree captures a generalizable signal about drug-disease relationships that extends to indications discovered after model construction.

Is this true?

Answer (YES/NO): NO